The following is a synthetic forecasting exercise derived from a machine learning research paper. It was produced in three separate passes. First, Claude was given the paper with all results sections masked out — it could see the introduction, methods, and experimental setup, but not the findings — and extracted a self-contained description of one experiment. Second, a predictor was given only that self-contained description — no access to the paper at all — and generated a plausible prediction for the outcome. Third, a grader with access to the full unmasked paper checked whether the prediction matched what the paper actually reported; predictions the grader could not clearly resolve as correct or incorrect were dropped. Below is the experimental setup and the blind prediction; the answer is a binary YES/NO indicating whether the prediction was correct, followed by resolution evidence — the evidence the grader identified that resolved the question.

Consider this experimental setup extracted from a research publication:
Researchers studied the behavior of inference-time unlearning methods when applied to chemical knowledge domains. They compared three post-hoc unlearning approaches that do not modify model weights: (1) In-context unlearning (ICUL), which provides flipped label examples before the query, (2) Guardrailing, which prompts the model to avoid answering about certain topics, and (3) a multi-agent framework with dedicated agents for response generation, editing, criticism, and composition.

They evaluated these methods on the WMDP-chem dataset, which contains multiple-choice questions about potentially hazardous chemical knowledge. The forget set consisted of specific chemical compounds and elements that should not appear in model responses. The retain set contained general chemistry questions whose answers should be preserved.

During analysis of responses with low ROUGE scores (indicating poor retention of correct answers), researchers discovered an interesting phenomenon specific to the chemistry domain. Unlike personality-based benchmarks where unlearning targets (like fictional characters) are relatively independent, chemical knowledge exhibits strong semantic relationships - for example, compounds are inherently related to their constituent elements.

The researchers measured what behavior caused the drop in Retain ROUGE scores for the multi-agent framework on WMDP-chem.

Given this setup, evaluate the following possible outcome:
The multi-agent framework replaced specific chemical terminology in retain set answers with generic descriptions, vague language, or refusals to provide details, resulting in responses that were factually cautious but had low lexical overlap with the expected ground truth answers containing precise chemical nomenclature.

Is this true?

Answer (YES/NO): YES